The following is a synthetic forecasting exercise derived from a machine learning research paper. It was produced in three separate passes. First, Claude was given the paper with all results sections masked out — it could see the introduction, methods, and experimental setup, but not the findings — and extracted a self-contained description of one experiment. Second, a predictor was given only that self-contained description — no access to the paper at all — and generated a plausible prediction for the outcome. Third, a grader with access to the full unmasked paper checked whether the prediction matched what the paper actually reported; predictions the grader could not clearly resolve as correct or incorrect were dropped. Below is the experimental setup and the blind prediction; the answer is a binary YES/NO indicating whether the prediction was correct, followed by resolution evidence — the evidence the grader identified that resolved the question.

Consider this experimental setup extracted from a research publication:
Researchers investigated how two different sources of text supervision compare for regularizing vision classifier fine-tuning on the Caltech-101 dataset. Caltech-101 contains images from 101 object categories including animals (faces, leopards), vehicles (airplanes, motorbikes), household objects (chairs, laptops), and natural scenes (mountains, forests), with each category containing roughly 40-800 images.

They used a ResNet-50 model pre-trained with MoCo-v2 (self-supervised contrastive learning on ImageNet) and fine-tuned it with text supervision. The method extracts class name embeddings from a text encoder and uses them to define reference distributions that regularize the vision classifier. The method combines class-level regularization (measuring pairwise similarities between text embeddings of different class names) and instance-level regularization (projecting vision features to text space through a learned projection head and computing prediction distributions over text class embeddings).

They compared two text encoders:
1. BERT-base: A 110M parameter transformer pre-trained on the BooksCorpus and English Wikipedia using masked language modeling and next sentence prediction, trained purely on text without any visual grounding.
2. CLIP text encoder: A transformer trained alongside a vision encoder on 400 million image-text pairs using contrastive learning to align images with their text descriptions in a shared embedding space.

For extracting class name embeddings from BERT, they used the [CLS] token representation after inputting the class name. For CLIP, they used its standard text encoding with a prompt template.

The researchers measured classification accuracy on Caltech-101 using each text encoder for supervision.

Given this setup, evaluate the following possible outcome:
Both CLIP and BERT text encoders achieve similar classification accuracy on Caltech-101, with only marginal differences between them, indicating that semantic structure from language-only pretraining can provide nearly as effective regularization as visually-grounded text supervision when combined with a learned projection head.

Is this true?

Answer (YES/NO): YES